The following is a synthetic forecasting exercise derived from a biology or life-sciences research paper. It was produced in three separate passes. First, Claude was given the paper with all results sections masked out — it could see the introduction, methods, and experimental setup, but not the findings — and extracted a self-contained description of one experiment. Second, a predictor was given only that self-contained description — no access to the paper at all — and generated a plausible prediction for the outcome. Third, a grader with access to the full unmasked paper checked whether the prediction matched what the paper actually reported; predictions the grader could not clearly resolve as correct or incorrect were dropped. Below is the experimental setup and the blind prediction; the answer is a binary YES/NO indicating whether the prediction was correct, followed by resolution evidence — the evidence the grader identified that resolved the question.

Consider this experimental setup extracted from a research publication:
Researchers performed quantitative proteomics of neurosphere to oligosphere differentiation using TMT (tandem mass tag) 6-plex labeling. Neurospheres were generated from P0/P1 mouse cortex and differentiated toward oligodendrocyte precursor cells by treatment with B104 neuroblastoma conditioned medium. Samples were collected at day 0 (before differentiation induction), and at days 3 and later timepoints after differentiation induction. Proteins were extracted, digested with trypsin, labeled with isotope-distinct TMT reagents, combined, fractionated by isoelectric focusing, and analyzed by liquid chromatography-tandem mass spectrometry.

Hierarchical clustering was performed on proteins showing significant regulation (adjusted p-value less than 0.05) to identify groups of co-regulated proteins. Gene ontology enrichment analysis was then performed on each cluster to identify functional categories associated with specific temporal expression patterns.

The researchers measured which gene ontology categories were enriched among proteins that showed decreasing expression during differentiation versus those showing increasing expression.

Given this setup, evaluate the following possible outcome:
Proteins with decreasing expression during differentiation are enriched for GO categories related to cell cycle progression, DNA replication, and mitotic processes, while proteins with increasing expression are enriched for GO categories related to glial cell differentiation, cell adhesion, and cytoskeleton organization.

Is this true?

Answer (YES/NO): NO